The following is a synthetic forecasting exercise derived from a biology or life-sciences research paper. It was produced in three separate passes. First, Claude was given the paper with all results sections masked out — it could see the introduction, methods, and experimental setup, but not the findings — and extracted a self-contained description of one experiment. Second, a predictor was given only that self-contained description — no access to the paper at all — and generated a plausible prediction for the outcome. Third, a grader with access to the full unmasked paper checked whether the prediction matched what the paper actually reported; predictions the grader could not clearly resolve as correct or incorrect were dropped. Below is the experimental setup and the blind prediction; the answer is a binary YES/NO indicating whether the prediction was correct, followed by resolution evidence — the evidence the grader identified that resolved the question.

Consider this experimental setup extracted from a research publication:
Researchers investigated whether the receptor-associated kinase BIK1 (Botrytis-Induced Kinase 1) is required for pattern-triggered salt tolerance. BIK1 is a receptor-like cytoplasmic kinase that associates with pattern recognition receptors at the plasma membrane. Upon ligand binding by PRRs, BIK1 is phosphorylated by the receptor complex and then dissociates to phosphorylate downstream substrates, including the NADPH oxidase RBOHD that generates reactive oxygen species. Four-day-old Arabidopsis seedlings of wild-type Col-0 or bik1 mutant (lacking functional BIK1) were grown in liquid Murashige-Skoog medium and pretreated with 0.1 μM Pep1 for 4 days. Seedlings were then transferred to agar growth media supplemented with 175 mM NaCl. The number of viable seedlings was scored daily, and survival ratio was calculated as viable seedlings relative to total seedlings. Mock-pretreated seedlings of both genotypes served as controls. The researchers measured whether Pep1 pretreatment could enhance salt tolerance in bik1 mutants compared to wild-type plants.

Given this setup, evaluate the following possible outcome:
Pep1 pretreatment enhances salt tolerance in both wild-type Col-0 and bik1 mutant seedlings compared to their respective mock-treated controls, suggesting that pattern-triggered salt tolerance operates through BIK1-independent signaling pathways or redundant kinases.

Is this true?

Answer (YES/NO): NO